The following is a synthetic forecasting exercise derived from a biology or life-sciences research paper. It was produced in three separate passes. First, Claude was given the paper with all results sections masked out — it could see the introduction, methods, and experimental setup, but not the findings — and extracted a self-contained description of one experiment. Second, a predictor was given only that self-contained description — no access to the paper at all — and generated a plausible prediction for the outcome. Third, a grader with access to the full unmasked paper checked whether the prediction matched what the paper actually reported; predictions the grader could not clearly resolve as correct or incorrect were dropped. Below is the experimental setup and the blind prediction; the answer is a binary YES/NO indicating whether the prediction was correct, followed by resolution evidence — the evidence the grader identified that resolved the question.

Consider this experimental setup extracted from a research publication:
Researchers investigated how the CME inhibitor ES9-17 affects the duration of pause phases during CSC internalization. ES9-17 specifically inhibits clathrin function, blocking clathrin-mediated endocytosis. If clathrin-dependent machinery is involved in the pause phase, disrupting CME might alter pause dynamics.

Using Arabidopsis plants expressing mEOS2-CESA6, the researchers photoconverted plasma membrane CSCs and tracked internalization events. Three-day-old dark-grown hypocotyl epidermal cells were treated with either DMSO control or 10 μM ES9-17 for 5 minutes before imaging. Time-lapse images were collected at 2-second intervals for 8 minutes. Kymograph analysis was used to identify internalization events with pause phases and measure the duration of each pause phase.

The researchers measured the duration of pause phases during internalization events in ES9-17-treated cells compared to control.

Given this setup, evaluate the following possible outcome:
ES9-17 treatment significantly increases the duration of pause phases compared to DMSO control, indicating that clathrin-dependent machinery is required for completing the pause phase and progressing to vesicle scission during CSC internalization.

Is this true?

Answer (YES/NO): YES